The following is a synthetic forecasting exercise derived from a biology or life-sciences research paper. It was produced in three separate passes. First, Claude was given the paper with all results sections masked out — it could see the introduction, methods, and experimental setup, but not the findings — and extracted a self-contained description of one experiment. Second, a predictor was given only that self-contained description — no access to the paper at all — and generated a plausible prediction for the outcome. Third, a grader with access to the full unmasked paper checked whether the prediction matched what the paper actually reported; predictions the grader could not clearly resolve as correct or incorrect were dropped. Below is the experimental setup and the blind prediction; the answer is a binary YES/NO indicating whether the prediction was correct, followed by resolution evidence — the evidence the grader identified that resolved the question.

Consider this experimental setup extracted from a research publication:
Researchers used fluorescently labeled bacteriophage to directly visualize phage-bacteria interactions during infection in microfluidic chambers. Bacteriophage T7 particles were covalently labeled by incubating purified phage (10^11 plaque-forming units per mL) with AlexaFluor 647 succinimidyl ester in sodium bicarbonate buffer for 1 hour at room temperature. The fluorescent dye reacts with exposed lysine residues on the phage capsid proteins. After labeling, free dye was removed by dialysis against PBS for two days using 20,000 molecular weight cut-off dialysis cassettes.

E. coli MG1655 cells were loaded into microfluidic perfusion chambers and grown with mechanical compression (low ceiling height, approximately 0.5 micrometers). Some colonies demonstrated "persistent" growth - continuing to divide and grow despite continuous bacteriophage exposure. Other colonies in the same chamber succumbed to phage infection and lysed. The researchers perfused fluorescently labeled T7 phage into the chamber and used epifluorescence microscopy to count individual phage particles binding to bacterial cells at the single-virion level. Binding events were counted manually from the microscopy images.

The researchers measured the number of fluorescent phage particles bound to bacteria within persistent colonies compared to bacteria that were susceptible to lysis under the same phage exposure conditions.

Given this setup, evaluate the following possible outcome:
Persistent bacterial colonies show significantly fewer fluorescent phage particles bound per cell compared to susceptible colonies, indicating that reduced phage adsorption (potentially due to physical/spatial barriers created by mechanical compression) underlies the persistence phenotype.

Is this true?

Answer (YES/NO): YES